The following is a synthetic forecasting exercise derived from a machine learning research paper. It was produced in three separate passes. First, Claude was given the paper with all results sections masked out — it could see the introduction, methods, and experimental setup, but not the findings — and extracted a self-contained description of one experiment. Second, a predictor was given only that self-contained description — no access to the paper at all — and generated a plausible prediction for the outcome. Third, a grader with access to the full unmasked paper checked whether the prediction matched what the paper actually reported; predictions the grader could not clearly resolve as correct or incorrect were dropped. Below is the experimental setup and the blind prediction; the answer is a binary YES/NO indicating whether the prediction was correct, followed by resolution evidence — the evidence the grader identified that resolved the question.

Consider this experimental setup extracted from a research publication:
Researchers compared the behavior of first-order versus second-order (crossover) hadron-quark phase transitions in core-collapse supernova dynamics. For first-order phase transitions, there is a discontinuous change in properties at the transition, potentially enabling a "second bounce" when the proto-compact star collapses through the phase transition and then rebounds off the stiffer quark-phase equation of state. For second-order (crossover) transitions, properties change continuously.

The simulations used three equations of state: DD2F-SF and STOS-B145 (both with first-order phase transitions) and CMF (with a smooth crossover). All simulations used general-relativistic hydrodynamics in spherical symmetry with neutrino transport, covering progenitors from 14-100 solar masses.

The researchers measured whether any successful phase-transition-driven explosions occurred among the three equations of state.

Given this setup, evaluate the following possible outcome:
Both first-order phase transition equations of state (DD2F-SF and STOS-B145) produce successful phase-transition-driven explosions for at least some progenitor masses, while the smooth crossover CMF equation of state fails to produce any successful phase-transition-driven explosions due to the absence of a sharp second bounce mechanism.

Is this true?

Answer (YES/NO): NO